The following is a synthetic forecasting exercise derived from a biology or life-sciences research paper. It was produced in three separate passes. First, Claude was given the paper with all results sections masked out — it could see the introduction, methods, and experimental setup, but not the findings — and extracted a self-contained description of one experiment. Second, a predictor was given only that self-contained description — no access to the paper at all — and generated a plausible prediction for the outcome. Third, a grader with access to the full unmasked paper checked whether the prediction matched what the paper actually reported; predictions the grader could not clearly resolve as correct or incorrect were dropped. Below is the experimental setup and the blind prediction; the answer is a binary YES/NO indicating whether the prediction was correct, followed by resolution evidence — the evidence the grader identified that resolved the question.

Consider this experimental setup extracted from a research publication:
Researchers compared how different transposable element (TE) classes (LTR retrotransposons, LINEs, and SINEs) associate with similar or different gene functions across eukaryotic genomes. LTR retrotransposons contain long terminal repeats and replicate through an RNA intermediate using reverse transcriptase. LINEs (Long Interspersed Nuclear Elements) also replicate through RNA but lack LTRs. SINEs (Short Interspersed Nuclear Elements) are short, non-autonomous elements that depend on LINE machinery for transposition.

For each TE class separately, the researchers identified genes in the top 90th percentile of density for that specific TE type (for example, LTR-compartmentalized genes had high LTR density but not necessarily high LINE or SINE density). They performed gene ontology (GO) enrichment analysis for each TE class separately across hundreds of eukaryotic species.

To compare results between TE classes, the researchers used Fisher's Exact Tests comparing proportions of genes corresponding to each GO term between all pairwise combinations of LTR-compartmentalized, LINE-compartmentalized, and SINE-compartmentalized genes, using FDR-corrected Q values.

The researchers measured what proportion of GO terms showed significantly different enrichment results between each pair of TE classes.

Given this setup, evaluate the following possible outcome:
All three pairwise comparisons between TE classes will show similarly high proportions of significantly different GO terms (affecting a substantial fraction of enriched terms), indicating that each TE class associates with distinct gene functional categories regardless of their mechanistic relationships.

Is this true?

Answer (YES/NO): NO